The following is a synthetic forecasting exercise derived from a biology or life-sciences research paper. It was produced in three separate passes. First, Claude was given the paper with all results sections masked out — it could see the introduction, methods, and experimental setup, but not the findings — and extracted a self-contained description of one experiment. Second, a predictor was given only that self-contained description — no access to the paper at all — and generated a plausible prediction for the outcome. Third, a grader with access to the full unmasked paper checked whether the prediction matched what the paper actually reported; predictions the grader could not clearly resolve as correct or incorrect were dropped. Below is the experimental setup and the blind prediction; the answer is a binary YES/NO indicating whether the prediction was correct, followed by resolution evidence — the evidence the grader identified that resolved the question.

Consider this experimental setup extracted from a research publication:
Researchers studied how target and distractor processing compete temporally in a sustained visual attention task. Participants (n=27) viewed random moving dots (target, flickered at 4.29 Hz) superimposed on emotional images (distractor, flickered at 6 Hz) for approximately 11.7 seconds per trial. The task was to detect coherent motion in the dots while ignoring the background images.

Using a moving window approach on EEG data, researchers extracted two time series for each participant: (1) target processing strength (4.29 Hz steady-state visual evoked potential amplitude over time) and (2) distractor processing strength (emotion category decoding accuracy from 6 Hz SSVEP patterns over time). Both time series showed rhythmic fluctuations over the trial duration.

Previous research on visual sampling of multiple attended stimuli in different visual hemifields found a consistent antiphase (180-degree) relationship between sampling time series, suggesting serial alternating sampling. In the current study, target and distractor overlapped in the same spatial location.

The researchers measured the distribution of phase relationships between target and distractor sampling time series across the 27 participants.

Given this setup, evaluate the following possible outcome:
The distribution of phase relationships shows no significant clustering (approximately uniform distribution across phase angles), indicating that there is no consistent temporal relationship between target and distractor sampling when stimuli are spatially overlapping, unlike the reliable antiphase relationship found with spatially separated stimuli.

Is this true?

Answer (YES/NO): YES